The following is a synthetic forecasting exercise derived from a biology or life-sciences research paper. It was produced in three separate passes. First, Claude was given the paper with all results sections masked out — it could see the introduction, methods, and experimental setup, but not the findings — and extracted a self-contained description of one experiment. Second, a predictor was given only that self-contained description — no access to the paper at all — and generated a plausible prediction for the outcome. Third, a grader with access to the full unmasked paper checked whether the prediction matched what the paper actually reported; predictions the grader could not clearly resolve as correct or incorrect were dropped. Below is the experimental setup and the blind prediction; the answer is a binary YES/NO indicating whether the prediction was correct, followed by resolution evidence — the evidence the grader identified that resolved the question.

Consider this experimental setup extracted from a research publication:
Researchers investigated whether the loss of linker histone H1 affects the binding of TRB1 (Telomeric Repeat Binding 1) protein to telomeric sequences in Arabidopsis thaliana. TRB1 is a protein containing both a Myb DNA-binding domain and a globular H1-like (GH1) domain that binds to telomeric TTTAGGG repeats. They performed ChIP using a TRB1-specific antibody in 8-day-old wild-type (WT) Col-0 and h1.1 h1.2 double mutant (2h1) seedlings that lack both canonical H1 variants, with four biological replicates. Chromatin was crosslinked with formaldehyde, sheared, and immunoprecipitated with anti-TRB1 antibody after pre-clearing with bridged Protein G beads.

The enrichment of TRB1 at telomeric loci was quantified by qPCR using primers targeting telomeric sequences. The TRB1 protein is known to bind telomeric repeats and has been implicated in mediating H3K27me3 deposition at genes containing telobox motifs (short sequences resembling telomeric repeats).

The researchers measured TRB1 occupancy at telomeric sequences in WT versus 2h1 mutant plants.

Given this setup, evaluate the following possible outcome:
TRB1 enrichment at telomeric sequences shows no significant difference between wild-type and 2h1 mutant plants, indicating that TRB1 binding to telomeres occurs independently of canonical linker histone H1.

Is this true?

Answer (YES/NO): NO